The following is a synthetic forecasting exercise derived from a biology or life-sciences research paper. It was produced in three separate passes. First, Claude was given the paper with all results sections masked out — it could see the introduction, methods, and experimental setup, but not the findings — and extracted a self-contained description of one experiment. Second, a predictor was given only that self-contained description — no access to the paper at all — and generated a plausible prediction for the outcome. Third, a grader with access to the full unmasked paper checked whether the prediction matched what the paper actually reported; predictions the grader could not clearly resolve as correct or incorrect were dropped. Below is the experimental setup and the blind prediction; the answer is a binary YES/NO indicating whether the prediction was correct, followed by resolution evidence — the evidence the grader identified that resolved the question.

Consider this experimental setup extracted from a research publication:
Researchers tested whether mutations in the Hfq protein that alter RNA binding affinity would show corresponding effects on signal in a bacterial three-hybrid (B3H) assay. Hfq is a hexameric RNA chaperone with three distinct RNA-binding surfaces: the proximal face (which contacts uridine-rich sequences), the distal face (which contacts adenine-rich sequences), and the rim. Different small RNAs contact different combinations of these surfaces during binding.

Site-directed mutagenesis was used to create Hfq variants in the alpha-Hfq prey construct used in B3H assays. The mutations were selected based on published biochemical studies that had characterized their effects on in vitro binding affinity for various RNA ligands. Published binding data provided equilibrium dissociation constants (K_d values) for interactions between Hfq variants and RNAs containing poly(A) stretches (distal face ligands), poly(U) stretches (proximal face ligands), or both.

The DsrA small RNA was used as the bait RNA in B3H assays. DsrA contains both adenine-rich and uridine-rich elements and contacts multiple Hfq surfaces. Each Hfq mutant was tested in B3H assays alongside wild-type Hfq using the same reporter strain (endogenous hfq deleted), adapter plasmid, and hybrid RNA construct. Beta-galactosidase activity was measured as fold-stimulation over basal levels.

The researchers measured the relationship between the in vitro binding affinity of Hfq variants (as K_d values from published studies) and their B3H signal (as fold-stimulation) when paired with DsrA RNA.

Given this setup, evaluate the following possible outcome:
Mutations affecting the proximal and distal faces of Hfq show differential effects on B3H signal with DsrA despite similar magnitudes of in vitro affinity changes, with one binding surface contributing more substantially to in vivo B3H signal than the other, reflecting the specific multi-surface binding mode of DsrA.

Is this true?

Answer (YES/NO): NO